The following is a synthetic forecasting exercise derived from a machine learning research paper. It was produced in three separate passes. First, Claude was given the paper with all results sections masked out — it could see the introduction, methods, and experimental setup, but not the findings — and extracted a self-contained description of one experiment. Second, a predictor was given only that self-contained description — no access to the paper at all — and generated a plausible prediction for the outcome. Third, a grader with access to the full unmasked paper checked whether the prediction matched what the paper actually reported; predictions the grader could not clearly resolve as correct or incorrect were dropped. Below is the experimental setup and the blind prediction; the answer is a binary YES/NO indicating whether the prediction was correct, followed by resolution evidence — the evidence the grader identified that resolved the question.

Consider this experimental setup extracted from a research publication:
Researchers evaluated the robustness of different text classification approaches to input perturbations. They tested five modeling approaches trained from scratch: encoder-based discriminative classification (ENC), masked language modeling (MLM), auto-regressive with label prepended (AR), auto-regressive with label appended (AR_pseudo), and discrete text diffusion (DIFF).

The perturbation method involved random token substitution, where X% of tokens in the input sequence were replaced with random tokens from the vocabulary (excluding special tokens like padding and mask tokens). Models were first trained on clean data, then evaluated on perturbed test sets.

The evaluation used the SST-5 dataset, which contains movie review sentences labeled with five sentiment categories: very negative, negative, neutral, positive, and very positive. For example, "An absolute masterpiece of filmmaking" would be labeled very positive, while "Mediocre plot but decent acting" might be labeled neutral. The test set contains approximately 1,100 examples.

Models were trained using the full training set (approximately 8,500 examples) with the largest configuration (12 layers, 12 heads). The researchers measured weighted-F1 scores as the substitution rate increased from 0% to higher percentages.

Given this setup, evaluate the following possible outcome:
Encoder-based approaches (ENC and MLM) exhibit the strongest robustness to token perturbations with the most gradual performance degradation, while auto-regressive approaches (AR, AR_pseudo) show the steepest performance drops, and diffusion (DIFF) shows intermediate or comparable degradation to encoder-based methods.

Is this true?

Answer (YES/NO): NO